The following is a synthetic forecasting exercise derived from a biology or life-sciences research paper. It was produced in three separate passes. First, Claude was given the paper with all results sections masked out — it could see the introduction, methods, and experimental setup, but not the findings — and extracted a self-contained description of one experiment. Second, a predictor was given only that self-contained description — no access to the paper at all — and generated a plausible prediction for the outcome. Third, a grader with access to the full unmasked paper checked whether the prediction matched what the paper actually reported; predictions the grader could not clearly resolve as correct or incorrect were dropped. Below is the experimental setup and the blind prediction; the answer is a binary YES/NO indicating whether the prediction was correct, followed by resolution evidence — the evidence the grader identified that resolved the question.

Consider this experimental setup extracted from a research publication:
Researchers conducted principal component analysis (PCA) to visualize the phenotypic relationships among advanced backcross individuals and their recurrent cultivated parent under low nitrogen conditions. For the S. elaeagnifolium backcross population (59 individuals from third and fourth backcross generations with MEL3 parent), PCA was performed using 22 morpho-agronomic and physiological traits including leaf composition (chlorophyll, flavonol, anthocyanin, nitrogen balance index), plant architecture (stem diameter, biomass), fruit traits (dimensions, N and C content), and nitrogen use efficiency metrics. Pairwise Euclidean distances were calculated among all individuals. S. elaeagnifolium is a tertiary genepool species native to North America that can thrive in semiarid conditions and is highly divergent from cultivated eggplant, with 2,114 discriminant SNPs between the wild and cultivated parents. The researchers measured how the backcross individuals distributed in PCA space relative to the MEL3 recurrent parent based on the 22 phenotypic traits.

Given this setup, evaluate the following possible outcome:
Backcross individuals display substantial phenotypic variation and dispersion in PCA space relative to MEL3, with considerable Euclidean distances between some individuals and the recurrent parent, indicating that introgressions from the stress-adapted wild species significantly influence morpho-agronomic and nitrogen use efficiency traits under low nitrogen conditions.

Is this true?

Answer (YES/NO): YES